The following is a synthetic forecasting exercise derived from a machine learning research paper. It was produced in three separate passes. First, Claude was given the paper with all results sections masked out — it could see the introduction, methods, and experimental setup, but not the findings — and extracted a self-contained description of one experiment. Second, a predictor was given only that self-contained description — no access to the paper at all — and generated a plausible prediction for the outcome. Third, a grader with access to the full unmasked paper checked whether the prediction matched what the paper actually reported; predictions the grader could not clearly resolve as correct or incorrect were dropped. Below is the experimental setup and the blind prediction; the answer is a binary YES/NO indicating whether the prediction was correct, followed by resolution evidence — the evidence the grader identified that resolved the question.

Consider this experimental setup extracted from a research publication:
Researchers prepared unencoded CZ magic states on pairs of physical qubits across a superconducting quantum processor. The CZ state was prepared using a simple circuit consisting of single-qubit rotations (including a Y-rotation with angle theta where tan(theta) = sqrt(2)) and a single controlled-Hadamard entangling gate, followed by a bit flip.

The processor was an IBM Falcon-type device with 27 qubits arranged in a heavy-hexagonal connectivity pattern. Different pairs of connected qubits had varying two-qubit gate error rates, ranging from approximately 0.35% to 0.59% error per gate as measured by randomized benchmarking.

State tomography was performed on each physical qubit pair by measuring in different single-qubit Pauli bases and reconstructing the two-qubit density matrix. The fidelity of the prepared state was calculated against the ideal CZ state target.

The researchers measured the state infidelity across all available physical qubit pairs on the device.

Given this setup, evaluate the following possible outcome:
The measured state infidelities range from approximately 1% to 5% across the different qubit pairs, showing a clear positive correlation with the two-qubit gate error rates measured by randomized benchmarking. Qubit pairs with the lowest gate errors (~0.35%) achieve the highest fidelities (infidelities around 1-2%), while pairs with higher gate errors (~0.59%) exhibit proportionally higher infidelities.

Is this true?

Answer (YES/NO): NO